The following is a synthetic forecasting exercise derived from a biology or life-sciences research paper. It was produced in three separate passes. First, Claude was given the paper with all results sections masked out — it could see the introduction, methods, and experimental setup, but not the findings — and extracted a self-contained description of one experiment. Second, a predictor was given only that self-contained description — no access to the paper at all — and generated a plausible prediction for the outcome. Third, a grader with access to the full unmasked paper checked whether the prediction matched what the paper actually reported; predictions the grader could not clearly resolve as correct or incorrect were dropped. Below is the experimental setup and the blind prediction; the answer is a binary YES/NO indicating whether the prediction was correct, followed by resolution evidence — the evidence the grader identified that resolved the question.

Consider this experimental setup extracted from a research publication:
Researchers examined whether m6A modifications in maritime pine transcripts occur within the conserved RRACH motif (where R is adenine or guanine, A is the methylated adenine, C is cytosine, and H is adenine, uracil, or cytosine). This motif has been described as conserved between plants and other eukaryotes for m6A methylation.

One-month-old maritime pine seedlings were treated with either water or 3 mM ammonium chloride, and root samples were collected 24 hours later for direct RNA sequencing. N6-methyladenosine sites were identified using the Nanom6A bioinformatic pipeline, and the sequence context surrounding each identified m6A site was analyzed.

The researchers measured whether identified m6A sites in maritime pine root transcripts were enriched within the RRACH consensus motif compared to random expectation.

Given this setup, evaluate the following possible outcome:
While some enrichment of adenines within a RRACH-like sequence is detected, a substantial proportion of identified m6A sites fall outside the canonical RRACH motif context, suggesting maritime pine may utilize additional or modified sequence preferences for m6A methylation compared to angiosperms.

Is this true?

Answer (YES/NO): NO